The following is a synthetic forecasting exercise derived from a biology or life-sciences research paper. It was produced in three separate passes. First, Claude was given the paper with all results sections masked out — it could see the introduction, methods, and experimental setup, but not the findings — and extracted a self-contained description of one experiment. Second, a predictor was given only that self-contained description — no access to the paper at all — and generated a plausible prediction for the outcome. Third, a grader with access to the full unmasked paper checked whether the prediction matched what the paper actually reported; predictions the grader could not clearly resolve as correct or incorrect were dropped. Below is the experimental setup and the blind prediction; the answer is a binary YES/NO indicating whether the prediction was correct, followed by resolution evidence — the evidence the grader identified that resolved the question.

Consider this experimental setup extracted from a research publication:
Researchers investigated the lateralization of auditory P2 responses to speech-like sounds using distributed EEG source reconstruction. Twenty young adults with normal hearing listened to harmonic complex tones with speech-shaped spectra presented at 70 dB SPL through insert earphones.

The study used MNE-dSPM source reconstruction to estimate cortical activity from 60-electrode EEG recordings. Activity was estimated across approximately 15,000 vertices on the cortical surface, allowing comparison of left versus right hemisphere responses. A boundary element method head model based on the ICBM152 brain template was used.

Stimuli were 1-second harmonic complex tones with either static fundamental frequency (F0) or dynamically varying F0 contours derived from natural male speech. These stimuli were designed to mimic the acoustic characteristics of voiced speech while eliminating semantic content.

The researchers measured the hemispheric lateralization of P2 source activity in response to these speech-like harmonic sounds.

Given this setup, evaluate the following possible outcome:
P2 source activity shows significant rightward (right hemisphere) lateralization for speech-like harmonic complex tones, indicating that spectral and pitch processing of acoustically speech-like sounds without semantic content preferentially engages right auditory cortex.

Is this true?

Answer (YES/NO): NO